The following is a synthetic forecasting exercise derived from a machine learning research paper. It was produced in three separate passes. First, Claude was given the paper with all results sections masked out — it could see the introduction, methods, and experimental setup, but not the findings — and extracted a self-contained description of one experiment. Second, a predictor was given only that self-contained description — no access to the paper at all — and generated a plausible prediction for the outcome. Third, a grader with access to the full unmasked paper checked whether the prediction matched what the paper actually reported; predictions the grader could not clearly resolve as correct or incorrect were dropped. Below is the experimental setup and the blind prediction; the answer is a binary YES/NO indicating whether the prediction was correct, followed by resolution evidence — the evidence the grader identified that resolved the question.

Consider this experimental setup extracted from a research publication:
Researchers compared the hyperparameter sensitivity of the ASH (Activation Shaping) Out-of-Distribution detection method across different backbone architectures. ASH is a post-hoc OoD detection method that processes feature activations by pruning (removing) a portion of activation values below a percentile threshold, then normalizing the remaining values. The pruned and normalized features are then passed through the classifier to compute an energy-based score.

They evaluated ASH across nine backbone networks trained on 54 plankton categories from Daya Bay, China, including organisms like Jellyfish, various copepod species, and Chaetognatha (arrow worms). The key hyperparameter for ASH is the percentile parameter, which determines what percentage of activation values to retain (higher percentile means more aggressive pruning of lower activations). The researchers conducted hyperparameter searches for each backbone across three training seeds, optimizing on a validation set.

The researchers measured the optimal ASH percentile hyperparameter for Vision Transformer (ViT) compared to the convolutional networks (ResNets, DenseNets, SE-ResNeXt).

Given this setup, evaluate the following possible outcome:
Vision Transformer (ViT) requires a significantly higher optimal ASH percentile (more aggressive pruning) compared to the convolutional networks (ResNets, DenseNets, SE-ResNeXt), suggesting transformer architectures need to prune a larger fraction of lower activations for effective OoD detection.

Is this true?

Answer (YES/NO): NO